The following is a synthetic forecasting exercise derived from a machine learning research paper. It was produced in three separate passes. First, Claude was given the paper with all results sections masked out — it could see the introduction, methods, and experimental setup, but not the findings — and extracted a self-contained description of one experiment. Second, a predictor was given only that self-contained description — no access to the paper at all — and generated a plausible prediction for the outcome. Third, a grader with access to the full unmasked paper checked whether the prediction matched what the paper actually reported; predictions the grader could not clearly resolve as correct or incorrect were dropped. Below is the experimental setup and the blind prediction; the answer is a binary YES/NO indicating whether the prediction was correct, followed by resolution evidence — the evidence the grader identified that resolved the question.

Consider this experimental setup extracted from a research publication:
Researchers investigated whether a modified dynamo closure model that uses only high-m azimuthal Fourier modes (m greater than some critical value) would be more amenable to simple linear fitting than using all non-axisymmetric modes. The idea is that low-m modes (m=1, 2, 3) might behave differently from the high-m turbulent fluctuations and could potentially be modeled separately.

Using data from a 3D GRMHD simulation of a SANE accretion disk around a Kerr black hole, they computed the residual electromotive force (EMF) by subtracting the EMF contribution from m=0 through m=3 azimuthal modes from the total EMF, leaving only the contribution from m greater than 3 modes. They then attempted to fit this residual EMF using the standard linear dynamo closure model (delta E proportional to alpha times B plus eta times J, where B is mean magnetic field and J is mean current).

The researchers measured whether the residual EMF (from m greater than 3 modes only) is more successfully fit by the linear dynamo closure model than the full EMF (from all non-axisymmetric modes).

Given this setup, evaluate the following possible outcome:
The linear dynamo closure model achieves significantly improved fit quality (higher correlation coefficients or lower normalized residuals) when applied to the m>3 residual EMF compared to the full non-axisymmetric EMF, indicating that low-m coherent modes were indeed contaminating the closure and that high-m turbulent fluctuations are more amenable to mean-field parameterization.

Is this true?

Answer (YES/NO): NO